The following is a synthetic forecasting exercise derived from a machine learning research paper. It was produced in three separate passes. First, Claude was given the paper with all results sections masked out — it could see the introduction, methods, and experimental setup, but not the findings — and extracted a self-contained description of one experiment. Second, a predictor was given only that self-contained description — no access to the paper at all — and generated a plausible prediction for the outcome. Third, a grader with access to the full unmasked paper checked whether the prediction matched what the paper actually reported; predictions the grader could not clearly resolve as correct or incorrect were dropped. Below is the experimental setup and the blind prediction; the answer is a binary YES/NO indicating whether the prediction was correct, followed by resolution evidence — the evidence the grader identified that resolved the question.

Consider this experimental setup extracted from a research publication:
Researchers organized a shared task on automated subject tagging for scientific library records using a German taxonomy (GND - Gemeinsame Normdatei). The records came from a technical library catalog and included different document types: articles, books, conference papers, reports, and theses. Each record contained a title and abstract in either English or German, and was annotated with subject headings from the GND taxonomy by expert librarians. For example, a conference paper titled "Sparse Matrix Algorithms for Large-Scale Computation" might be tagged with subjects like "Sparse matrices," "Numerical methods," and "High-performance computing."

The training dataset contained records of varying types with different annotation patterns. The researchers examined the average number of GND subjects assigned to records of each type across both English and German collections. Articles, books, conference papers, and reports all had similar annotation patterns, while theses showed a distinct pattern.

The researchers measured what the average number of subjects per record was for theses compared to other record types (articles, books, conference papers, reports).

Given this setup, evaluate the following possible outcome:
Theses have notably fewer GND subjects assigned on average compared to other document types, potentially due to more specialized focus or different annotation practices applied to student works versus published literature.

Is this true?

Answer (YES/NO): NO